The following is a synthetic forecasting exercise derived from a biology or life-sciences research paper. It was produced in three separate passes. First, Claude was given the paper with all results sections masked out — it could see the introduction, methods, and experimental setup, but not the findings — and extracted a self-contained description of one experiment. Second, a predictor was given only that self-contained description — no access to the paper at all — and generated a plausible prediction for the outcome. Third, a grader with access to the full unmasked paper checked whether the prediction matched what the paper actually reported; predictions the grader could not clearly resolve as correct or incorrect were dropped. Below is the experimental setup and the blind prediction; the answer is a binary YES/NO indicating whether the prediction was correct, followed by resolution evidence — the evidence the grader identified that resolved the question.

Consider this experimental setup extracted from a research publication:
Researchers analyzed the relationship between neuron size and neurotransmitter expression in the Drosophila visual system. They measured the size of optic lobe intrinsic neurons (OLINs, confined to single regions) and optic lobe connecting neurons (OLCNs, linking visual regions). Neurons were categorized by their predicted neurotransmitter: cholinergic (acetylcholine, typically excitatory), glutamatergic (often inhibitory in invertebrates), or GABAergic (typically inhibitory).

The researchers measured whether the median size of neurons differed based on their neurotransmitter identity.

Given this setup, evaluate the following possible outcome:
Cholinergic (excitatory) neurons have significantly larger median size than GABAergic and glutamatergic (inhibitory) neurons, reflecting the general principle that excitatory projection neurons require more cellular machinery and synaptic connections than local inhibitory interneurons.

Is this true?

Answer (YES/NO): NO